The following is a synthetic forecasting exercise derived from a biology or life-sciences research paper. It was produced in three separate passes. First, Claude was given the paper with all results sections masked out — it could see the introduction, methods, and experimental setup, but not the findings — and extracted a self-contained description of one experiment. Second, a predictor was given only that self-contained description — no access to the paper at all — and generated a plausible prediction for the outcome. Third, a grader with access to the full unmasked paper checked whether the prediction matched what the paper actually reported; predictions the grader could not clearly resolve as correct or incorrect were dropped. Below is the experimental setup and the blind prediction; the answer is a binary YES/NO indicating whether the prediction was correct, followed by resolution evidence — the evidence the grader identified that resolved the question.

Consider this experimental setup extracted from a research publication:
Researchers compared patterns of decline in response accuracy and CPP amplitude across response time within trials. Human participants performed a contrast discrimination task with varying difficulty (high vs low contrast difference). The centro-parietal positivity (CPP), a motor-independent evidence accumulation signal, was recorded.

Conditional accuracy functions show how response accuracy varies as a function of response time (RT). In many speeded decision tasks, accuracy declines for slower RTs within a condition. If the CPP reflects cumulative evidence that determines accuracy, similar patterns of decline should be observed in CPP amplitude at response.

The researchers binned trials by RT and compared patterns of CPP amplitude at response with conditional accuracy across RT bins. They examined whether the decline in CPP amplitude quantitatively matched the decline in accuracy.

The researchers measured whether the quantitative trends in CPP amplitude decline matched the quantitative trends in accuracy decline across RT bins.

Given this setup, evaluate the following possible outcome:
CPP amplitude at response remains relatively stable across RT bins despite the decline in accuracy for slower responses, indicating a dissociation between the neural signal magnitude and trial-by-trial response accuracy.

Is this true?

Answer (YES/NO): NO